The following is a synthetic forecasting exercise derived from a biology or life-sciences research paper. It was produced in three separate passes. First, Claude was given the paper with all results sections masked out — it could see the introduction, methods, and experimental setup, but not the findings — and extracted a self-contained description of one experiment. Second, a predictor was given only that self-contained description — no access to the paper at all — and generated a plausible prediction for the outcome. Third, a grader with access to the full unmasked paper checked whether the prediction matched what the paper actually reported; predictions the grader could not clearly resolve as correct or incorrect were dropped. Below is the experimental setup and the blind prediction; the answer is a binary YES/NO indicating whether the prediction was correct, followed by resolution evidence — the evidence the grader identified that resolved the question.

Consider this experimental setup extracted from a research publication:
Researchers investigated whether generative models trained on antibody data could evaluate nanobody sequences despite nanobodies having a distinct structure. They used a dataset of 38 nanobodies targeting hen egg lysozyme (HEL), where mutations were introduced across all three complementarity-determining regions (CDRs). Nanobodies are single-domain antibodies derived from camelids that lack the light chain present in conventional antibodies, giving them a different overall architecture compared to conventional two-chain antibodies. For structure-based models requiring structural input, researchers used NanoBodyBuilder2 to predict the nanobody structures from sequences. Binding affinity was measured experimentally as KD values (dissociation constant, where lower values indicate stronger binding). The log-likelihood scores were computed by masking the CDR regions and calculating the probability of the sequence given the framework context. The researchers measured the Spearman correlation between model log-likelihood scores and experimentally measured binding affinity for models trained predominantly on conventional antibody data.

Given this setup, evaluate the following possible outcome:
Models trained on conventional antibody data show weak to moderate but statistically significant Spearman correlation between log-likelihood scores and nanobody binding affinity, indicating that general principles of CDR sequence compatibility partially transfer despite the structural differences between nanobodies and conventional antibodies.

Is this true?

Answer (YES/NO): NO